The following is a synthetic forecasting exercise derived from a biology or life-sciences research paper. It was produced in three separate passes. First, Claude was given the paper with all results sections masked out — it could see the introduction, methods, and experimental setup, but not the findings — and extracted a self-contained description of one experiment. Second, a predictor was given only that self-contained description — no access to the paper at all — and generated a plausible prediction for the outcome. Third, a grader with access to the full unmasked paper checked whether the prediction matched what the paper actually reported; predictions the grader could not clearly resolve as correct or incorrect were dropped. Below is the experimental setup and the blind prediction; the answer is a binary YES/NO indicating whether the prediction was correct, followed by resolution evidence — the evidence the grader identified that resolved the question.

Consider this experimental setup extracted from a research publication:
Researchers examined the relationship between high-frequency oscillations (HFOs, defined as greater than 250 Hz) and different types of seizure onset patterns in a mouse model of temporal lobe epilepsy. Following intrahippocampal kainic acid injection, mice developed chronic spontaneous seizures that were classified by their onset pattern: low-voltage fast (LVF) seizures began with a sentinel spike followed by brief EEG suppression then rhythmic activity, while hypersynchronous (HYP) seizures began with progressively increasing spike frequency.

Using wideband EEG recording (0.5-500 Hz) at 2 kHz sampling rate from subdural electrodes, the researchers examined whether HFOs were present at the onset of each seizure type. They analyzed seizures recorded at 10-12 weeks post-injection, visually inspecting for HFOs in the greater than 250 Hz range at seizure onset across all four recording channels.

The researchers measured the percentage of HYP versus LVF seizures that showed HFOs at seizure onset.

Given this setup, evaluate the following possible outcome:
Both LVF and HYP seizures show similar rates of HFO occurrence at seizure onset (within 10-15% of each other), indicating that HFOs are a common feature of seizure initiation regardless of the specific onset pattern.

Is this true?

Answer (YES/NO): NO